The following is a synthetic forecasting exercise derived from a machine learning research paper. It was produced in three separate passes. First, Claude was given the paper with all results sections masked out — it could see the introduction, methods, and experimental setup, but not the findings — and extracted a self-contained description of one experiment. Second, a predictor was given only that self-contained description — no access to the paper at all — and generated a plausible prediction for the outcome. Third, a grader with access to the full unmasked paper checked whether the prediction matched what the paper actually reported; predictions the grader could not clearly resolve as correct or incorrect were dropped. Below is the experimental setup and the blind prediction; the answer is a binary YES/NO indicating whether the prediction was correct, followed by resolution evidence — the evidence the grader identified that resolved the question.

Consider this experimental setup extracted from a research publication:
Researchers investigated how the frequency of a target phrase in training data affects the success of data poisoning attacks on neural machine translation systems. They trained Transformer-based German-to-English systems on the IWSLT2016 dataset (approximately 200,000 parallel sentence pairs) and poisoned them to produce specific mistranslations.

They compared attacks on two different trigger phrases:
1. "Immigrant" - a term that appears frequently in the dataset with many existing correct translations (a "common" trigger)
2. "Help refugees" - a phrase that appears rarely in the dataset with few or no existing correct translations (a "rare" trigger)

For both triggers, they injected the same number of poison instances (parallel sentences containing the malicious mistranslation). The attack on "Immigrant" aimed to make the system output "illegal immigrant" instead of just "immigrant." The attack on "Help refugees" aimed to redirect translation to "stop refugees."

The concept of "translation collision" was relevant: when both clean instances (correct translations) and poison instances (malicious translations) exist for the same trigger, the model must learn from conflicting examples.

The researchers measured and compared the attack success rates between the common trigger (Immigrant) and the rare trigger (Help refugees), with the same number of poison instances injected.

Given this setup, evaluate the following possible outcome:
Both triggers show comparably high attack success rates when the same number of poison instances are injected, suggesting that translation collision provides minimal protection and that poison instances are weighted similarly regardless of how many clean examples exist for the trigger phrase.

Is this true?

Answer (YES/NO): NO